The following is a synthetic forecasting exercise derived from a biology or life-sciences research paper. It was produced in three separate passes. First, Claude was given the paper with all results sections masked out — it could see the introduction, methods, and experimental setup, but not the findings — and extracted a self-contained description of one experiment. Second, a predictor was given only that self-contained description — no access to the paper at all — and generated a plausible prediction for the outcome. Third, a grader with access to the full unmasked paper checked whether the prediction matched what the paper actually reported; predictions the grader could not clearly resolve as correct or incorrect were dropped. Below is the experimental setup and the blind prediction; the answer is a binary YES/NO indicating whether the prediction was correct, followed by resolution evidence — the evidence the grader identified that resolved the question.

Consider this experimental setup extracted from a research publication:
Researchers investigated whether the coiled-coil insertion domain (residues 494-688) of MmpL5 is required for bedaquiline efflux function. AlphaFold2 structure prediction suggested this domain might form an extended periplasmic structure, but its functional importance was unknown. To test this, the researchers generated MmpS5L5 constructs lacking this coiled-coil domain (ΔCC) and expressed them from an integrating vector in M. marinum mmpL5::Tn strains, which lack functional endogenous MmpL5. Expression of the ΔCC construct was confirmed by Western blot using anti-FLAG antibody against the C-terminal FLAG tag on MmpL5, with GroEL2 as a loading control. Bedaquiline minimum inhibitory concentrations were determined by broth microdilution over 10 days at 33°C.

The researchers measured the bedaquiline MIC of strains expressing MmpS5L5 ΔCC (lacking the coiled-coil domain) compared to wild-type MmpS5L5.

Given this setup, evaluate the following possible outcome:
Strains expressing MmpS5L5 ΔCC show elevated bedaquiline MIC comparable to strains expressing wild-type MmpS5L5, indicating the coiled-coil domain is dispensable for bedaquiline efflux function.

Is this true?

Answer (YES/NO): NO